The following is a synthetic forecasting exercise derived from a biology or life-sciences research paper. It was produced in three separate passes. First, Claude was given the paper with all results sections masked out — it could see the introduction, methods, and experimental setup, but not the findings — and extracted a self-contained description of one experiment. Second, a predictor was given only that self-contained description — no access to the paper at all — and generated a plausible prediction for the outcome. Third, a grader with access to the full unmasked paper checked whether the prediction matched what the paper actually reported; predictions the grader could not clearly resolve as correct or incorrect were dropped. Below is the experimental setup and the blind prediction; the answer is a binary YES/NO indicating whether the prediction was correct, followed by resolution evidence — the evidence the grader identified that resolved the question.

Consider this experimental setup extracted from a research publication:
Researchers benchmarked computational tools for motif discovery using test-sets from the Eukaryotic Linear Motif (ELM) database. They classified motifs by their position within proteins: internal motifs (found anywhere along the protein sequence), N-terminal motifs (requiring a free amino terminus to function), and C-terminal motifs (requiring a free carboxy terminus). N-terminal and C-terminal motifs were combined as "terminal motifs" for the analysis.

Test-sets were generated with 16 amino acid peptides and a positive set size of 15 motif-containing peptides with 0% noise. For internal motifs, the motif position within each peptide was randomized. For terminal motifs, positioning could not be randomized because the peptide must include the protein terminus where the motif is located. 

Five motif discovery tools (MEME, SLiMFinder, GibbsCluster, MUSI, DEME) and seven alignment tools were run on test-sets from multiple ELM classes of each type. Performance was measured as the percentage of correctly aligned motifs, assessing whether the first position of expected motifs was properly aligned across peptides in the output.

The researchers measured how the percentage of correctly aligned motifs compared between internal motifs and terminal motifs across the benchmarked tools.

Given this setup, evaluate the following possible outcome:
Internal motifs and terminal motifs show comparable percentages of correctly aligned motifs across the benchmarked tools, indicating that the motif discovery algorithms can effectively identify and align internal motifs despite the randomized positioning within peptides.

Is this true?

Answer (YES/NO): NO